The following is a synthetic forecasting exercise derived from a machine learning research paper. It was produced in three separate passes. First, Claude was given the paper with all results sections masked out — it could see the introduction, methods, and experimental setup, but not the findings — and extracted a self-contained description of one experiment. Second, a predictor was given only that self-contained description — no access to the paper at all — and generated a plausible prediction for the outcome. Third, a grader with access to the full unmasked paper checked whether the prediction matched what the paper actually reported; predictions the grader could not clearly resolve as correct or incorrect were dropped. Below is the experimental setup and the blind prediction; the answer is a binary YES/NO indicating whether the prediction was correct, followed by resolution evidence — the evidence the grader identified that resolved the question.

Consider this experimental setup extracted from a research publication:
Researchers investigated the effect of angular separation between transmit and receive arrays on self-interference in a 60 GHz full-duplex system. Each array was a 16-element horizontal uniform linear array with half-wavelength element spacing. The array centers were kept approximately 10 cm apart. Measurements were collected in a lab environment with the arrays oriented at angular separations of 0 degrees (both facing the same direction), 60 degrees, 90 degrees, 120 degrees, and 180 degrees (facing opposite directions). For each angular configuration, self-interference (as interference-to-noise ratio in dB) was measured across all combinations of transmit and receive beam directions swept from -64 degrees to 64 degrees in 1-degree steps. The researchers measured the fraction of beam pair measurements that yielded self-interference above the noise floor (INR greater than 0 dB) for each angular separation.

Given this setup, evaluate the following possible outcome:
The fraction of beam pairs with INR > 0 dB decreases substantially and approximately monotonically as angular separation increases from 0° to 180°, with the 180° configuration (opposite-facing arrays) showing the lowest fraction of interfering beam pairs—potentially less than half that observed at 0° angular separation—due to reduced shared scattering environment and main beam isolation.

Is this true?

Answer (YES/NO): YES